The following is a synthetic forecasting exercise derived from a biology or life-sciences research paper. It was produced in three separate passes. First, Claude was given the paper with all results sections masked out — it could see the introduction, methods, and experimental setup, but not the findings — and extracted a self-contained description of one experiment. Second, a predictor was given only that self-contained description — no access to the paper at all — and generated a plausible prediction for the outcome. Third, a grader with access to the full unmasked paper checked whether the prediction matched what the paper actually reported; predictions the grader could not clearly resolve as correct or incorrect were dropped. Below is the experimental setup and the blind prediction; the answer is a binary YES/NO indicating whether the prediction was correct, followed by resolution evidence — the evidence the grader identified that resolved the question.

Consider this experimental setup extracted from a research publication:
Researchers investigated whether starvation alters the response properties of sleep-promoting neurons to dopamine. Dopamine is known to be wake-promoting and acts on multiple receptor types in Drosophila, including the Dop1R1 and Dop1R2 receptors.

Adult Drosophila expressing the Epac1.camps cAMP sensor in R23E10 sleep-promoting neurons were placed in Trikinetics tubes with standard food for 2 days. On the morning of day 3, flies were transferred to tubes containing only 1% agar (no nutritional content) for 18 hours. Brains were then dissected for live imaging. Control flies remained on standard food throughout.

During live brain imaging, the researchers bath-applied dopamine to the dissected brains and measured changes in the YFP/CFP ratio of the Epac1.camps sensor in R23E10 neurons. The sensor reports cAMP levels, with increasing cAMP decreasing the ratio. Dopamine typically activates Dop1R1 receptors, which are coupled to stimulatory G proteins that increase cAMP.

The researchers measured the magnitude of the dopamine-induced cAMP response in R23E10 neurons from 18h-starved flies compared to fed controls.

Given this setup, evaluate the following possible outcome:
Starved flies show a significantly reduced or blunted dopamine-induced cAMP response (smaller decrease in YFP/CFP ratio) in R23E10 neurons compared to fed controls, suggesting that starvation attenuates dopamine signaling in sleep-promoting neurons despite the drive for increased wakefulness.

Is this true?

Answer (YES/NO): NO